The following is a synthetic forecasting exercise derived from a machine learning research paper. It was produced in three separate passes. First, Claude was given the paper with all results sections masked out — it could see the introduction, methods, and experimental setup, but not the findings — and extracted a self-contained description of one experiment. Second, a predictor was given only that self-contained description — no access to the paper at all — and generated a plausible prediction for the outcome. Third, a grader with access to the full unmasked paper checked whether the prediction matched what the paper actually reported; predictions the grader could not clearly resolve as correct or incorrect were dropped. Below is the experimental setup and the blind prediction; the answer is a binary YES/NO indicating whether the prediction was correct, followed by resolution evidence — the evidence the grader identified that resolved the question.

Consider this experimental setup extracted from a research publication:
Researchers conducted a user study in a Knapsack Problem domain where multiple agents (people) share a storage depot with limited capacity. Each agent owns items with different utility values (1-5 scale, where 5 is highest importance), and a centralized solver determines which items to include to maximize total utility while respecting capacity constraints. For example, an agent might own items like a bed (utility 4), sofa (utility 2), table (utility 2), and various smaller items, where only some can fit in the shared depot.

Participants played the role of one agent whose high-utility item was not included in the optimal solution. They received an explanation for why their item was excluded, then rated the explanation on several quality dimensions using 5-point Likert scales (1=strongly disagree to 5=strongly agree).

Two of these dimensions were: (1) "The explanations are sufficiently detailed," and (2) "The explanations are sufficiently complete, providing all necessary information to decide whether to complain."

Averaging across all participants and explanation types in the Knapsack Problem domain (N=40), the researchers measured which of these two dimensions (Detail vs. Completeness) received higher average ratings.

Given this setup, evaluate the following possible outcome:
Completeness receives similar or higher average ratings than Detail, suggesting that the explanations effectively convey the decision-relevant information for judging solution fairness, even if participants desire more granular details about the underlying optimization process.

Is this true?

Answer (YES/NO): YES